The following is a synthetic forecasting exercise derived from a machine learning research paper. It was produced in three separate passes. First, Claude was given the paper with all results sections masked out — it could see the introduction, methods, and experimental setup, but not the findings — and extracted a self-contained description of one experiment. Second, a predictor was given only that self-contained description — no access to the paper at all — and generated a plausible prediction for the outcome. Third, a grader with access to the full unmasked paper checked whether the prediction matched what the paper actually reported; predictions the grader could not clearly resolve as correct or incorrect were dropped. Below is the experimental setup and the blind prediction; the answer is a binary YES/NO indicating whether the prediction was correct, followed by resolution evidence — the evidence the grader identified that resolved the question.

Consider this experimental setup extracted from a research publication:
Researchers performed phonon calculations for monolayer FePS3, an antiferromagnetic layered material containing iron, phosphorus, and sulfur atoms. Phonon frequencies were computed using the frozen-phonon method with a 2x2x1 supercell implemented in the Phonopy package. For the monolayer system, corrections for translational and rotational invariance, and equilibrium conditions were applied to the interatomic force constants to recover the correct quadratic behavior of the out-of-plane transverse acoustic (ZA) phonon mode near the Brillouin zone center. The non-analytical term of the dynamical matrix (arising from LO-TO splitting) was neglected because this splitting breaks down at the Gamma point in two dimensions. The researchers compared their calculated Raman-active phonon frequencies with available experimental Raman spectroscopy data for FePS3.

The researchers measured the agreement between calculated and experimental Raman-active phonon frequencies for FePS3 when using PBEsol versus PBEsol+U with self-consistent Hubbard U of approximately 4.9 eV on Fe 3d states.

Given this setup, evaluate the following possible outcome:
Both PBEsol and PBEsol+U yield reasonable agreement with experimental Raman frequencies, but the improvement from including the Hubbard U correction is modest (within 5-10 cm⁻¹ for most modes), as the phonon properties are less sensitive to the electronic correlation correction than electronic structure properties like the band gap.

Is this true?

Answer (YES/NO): NO